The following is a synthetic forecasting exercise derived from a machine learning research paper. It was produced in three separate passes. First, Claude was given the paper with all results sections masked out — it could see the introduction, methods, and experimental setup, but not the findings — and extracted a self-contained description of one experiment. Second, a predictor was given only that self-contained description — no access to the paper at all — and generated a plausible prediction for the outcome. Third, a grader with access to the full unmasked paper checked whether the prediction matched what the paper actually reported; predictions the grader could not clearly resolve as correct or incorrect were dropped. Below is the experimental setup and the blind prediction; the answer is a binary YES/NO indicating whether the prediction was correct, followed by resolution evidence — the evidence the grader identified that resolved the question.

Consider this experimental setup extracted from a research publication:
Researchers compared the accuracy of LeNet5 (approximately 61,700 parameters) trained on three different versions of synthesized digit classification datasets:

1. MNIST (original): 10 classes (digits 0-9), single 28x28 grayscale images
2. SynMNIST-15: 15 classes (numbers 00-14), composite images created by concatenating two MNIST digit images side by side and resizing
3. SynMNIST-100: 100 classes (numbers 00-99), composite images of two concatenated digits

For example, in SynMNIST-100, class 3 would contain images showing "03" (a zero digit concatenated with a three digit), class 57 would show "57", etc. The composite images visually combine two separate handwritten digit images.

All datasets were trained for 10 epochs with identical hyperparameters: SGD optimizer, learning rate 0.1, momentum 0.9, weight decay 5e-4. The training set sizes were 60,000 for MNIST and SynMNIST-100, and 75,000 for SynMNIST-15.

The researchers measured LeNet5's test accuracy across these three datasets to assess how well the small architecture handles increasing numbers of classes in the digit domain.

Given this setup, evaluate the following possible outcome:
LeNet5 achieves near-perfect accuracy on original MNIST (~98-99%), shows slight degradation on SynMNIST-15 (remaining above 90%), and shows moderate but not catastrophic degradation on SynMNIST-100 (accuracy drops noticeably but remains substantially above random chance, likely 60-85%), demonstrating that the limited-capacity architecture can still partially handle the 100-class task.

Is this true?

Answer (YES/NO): NO